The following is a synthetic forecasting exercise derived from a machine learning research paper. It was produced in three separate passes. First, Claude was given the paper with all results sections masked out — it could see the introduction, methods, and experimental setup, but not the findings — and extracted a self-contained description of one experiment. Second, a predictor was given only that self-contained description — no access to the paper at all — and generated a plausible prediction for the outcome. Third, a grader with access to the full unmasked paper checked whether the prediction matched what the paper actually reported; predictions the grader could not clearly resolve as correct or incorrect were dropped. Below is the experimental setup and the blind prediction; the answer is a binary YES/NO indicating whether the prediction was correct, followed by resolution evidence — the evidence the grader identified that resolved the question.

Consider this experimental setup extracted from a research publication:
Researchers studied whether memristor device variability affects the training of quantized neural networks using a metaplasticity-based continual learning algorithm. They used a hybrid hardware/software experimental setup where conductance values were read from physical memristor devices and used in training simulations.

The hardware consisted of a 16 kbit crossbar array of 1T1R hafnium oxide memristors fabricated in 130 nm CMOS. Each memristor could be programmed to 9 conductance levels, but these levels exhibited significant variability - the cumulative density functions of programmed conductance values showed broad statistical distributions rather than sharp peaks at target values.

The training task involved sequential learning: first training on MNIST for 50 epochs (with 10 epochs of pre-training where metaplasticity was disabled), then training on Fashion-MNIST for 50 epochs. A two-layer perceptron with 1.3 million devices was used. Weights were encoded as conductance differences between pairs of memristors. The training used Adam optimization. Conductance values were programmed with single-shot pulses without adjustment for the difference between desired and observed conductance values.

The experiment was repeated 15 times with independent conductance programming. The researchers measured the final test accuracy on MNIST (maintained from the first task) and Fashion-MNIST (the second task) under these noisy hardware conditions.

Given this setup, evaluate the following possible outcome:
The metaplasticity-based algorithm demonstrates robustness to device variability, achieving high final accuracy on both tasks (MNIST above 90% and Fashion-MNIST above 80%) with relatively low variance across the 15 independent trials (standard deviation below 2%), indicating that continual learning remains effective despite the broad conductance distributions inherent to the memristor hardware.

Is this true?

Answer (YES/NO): YES